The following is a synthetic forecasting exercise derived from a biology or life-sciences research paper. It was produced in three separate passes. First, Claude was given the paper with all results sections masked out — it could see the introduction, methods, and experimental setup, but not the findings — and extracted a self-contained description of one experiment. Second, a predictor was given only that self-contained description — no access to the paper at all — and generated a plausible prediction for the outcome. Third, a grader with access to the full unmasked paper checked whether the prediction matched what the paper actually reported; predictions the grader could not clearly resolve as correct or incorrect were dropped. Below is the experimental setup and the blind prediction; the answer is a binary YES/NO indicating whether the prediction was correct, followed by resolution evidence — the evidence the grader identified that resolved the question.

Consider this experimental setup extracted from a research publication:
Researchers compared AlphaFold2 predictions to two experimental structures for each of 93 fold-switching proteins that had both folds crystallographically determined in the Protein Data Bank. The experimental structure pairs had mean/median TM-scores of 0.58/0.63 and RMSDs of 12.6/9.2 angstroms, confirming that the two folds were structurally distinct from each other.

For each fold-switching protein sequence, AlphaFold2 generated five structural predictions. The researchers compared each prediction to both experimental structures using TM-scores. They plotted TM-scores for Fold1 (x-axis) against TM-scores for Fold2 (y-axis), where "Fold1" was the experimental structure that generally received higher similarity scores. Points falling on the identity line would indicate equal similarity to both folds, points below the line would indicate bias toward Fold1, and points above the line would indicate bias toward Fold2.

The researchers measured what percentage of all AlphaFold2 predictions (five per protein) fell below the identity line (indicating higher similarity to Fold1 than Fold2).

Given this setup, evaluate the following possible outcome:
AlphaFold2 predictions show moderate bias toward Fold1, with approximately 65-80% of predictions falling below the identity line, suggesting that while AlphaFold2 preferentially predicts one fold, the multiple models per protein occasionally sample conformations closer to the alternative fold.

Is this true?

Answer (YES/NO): NO